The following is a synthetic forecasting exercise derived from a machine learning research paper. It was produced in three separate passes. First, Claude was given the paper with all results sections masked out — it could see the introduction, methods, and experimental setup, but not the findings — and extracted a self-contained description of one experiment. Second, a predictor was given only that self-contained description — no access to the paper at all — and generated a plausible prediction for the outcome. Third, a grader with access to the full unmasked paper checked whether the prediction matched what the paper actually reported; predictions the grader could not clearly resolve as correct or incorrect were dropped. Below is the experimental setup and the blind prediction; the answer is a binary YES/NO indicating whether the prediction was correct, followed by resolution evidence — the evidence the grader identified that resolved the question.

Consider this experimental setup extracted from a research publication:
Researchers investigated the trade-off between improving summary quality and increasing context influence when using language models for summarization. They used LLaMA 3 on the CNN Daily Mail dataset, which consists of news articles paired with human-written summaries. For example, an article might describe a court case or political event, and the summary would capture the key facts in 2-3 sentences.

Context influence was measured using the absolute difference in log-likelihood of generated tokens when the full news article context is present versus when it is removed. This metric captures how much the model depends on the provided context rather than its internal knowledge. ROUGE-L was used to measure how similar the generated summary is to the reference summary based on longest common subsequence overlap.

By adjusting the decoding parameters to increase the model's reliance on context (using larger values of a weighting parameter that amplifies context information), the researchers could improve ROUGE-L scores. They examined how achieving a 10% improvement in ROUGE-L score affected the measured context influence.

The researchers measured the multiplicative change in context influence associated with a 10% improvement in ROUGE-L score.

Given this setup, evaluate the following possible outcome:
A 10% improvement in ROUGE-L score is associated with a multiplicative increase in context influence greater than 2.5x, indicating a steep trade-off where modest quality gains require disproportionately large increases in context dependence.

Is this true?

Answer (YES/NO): NO